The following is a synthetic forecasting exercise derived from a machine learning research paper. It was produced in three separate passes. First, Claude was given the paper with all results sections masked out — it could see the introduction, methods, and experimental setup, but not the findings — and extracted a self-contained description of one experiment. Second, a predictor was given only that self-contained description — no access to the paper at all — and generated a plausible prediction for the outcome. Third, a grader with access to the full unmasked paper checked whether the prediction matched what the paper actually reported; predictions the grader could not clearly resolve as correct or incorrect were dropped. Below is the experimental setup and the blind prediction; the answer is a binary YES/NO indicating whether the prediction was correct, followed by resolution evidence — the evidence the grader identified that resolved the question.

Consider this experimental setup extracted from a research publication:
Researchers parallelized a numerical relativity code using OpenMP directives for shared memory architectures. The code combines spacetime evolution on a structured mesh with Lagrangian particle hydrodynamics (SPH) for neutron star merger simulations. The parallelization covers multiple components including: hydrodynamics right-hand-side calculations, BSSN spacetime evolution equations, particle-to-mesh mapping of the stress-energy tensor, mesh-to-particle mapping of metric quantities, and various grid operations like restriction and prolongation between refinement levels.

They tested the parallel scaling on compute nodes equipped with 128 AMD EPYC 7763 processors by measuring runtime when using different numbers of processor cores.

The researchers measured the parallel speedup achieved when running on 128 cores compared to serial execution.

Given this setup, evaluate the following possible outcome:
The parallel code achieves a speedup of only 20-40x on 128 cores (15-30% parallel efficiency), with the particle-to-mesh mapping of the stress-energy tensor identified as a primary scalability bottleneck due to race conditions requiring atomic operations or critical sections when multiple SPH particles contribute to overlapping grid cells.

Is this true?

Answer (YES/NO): NO